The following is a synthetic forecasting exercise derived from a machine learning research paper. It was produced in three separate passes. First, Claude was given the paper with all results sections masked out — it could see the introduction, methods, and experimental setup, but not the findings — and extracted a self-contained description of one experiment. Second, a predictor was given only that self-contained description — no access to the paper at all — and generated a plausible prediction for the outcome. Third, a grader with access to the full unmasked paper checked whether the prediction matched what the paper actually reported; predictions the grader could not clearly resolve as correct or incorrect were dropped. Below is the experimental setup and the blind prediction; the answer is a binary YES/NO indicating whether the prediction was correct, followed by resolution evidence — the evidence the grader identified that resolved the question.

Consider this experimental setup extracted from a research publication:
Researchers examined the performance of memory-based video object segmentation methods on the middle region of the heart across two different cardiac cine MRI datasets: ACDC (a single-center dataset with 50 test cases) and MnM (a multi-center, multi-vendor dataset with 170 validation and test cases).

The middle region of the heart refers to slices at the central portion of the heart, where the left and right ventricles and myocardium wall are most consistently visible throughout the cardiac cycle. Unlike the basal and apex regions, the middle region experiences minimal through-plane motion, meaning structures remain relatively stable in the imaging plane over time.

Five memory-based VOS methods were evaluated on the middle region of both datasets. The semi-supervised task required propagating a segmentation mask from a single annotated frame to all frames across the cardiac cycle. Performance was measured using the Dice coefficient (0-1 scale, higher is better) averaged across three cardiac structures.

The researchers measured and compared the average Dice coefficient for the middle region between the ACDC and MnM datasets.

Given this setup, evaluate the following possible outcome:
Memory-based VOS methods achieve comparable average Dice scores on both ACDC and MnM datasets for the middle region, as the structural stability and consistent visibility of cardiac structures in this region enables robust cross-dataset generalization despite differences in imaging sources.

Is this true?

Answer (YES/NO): NO